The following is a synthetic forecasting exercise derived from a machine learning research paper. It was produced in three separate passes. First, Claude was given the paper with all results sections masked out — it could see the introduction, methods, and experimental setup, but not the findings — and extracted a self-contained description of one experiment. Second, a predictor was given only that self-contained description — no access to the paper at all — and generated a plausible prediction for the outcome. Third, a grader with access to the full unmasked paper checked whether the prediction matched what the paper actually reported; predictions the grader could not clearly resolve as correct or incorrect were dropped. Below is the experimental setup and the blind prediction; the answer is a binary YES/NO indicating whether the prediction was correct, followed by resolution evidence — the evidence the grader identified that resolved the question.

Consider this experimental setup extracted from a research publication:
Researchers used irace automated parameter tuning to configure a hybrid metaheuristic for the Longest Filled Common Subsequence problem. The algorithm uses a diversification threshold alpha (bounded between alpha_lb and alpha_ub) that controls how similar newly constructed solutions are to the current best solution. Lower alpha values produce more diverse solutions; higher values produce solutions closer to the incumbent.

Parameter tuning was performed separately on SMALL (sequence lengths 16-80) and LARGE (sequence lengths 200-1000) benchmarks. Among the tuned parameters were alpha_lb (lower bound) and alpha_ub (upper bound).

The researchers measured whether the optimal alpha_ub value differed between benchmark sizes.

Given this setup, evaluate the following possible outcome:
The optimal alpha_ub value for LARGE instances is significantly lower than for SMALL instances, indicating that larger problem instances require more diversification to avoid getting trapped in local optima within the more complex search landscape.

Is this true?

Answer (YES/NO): NO